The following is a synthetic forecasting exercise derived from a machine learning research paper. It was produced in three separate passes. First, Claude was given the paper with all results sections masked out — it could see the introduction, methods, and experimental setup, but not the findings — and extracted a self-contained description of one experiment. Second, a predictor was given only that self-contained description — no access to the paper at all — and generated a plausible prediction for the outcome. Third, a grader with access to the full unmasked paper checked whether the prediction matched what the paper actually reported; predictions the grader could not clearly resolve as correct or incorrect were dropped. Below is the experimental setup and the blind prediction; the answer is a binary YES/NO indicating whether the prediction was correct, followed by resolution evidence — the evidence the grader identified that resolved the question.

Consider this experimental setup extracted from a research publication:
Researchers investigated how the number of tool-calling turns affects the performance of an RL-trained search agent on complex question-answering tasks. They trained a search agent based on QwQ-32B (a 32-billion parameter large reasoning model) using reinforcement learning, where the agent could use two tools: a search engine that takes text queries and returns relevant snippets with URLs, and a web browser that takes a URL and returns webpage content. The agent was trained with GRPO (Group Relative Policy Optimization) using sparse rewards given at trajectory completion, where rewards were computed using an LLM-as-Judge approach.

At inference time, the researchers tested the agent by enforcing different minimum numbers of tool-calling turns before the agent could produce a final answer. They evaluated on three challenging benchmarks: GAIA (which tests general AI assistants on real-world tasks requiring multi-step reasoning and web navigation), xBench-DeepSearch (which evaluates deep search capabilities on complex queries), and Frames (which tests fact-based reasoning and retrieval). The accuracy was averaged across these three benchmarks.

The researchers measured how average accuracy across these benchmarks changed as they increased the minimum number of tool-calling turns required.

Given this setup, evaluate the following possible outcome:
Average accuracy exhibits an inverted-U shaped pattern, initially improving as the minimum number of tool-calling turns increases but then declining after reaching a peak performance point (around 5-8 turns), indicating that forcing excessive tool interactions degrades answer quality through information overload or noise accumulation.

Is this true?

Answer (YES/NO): NO